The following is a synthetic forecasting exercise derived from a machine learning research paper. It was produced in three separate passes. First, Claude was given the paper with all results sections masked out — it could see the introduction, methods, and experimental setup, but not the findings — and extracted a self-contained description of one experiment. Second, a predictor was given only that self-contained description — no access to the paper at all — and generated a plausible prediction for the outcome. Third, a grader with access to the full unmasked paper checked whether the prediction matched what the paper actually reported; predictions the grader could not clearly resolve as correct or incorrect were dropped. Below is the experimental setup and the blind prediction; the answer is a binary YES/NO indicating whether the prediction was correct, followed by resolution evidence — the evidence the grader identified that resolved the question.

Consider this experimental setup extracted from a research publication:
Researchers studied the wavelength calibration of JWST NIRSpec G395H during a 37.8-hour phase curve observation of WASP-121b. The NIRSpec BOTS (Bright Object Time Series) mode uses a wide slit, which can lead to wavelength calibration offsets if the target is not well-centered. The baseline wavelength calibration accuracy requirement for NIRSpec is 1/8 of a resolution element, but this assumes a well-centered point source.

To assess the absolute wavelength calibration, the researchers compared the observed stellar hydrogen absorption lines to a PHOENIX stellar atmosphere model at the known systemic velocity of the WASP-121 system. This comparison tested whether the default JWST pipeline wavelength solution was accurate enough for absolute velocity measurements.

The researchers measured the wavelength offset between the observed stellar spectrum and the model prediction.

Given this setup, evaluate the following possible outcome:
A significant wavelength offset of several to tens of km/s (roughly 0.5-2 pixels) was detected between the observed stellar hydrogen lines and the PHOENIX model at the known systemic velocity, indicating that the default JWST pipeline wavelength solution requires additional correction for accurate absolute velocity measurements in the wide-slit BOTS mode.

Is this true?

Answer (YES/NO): YES